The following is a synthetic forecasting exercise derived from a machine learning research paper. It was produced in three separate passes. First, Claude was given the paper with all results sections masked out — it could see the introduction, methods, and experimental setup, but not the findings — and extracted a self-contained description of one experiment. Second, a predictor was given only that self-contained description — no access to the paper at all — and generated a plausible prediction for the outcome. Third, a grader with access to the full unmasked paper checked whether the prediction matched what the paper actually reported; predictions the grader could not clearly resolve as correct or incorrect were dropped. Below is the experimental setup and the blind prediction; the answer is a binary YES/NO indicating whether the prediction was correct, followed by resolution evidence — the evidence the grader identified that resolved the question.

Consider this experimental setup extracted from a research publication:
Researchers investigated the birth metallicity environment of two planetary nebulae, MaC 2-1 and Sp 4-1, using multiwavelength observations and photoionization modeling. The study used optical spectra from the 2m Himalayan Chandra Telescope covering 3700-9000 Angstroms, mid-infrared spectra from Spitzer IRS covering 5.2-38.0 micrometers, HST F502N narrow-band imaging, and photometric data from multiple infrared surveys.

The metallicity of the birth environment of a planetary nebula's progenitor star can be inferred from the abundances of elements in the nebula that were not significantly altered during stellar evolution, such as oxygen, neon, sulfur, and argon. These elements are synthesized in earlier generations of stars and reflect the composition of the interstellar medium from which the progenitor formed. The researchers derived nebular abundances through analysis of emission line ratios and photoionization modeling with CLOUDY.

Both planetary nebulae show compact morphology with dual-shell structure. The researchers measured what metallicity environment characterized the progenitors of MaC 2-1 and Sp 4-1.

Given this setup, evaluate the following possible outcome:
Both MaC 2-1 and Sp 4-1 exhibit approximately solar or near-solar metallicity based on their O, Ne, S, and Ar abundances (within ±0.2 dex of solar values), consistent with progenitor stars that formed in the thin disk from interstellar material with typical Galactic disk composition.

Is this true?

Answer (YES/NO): NO